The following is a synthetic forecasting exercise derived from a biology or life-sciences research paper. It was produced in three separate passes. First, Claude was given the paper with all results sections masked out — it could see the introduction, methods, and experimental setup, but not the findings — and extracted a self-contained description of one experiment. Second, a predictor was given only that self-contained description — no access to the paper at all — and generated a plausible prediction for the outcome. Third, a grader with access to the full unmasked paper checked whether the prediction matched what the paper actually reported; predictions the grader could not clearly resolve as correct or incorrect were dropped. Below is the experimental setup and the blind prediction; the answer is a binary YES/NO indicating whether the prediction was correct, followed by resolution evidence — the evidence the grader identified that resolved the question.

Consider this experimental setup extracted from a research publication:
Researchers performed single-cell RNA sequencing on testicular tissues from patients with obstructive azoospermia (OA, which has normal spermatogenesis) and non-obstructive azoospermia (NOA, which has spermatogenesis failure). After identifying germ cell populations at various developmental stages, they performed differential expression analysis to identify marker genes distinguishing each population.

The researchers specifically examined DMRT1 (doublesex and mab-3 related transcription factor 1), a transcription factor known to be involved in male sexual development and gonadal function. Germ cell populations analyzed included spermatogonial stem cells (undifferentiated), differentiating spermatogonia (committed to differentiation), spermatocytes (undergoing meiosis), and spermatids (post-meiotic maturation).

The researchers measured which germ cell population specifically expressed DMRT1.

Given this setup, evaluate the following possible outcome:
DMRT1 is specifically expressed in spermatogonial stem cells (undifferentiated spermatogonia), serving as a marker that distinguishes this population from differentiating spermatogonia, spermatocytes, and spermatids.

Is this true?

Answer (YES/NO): NO